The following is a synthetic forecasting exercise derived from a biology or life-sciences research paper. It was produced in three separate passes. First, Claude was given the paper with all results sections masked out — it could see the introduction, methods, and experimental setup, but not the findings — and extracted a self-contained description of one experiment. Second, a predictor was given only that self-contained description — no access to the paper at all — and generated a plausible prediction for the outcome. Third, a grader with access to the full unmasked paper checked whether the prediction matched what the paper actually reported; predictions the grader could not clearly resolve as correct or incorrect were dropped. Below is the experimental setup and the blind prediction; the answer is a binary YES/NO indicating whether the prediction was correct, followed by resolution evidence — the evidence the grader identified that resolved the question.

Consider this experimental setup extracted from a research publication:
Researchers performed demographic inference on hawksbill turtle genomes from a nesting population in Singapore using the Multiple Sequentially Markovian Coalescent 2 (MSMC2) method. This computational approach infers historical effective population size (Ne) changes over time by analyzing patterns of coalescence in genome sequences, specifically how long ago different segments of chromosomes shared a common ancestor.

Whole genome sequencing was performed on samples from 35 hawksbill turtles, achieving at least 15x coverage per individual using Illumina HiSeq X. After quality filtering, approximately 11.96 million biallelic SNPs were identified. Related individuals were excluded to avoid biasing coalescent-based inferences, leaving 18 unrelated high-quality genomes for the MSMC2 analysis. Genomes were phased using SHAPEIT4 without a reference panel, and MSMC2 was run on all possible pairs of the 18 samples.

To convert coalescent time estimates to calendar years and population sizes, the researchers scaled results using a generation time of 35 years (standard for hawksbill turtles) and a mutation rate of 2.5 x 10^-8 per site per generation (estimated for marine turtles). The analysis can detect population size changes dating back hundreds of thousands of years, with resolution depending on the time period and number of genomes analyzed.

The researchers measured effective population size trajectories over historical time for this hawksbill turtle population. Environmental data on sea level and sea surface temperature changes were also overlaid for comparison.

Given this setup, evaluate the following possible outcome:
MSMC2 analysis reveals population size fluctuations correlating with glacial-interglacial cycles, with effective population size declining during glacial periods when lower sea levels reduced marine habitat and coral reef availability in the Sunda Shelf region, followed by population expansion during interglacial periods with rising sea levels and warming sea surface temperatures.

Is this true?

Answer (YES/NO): NO